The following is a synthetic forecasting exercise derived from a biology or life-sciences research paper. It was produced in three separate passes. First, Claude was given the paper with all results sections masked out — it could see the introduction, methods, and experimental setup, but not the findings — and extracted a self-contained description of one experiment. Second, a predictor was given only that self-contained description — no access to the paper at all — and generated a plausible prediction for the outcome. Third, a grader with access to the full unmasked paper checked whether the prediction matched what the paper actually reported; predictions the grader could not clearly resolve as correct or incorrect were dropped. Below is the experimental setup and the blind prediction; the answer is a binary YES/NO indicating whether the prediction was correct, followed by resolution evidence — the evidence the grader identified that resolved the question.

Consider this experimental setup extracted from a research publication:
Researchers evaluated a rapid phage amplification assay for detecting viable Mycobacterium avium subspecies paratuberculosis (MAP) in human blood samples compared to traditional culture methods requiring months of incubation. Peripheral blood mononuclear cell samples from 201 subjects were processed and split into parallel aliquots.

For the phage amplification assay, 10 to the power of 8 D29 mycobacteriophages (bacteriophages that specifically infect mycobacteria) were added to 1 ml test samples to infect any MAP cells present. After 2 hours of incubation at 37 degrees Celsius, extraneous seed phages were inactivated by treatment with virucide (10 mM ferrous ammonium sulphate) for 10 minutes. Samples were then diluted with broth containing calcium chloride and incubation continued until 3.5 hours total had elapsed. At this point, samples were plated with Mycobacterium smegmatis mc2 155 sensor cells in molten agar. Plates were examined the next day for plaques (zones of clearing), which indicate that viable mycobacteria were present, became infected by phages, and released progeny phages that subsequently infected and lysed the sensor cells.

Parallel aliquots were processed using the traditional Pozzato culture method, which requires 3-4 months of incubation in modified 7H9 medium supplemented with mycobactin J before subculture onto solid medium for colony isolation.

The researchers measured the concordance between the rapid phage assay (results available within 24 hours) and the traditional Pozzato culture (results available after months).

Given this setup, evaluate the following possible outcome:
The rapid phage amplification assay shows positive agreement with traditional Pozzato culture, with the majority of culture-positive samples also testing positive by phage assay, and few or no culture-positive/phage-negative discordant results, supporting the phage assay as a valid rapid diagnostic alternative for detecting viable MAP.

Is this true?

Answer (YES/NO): NO